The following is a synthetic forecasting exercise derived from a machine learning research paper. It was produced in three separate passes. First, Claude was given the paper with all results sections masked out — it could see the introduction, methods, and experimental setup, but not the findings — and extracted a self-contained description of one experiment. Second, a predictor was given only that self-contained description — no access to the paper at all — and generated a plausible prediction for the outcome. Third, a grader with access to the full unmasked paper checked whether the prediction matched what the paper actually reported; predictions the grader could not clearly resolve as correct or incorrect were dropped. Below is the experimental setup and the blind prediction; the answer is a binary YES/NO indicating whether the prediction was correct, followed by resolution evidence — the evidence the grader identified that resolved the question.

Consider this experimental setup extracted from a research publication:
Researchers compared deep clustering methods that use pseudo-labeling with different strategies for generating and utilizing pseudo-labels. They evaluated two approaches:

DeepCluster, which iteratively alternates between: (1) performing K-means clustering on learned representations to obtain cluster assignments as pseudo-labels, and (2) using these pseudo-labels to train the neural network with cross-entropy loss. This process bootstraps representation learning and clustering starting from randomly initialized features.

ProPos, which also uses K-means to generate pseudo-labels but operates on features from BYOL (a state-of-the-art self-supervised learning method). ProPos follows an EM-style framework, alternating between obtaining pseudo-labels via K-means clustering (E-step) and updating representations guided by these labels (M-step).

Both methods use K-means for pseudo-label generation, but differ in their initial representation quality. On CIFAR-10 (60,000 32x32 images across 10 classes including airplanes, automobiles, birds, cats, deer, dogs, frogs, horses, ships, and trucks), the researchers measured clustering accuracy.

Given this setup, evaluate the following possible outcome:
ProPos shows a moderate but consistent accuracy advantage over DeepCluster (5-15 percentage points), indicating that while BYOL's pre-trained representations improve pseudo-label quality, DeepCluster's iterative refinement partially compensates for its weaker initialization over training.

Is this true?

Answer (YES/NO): NO